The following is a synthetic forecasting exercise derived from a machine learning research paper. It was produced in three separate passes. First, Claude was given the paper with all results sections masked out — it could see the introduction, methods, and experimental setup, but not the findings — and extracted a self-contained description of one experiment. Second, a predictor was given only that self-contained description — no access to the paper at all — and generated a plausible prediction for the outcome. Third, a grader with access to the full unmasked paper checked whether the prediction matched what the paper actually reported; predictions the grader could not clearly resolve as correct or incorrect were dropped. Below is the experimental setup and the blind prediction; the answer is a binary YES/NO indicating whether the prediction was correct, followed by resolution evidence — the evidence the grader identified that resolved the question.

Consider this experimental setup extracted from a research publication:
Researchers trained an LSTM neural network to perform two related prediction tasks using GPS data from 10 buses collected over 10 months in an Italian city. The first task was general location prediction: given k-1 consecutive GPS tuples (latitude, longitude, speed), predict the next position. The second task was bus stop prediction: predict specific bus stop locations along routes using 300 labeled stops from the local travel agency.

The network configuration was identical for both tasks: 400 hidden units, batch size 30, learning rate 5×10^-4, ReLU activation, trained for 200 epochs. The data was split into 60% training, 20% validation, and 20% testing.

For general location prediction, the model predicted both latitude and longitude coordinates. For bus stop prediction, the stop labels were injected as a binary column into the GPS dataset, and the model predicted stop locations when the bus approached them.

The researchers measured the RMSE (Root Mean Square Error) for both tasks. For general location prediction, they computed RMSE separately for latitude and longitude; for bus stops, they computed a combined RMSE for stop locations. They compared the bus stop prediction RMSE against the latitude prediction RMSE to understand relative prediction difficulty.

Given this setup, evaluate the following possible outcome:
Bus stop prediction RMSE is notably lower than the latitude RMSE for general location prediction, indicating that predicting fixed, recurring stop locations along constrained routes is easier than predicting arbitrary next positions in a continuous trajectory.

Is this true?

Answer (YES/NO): NO